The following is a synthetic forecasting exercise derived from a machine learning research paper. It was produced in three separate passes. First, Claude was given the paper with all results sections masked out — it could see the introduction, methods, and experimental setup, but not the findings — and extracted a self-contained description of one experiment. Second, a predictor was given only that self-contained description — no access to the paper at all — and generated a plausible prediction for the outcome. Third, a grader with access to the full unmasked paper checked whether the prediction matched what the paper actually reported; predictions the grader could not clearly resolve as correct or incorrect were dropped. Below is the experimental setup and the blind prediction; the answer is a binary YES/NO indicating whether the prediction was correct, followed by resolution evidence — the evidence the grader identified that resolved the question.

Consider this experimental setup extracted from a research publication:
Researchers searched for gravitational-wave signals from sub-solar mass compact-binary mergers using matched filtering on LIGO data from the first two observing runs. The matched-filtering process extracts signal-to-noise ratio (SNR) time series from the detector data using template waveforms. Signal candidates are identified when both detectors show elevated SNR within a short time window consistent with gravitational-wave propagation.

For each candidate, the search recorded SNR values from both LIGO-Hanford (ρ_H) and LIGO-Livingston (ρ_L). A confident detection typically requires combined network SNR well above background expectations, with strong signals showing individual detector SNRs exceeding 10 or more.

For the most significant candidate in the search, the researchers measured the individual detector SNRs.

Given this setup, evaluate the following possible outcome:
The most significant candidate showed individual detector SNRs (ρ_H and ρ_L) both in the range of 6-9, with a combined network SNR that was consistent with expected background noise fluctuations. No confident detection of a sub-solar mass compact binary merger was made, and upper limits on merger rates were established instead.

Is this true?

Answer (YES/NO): NO